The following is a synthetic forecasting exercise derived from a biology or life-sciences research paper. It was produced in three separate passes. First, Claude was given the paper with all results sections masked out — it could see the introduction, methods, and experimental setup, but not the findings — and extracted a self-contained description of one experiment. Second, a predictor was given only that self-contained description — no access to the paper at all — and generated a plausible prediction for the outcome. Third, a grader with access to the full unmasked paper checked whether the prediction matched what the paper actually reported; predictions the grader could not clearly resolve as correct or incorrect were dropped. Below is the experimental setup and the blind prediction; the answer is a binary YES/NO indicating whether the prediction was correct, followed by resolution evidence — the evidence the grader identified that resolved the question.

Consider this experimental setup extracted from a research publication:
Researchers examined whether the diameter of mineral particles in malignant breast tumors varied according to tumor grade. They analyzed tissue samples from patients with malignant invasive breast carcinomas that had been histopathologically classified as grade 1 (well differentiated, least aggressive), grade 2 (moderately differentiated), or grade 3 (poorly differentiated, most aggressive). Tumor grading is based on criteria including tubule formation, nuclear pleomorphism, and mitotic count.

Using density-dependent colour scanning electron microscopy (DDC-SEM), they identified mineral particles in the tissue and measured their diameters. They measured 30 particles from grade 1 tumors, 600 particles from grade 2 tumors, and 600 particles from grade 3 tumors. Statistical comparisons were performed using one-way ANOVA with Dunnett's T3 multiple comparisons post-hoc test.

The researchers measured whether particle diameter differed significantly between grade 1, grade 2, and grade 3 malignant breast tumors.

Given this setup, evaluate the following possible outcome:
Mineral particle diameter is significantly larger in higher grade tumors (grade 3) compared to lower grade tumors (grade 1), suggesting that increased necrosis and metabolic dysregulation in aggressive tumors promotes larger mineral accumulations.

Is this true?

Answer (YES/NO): NO